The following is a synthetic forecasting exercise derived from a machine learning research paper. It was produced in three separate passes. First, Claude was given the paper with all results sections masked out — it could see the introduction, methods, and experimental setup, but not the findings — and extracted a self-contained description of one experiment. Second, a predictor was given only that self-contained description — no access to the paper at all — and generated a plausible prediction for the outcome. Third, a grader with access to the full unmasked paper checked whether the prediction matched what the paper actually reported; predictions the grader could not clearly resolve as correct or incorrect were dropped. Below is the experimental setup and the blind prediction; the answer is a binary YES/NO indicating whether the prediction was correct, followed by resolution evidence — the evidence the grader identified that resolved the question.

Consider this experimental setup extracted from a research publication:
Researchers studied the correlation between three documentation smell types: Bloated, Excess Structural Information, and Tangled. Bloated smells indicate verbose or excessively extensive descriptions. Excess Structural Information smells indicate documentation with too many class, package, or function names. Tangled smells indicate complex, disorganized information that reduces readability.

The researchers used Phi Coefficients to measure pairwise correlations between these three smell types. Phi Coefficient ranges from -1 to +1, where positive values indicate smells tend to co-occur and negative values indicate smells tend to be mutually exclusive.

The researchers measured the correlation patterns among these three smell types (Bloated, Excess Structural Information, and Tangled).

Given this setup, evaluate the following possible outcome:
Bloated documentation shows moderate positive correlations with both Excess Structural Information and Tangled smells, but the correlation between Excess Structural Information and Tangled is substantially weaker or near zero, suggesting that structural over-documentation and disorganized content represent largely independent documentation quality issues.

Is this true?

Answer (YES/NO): NO